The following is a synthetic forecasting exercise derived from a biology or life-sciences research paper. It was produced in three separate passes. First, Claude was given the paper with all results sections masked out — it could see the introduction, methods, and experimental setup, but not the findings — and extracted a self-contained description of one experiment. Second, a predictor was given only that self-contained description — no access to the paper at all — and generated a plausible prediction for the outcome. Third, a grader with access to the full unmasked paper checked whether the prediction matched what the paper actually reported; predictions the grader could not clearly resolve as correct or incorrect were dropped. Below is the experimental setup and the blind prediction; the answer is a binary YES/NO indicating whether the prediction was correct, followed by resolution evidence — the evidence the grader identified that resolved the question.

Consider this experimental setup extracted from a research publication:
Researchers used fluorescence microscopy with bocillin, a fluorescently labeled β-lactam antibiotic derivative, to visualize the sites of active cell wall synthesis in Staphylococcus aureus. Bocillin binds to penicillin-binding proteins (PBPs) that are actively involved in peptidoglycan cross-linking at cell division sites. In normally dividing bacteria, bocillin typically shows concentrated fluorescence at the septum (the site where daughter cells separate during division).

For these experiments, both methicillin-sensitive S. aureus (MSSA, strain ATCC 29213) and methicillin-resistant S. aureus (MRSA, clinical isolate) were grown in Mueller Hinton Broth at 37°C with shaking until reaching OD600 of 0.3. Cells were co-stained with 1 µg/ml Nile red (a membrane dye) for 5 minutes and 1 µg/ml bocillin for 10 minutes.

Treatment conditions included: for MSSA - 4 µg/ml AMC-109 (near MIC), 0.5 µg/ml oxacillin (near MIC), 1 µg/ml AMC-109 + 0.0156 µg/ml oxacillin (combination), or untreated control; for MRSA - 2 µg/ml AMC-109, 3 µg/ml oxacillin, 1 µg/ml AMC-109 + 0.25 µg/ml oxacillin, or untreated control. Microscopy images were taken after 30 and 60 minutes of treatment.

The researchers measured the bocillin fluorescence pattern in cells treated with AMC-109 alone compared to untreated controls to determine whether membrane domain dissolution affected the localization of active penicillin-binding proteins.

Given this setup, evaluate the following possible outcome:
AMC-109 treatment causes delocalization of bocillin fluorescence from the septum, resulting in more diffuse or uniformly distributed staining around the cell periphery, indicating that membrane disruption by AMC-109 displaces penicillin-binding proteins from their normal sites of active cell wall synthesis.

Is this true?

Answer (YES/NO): NO